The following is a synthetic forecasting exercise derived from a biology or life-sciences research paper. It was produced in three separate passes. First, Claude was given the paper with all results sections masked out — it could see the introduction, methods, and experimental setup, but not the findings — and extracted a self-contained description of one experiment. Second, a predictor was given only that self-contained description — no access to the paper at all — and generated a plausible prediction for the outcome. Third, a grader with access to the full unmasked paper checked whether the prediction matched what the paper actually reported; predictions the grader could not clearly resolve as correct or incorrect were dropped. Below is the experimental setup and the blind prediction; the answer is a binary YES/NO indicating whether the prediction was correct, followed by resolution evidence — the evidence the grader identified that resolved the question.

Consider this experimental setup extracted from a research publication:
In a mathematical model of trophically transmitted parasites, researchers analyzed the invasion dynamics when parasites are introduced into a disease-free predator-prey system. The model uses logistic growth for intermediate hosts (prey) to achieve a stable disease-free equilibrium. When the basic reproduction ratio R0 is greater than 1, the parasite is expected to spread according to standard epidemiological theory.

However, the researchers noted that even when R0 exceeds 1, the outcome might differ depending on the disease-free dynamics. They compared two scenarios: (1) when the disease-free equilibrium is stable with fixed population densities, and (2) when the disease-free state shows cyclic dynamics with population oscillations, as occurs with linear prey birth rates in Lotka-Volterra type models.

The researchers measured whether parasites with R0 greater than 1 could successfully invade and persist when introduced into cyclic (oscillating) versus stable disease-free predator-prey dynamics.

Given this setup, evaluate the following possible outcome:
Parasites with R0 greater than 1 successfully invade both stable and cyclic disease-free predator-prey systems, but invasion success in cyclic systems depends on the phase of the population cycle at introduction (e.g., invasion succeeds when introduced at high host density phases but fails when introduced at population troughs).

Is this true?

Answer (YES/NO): NO